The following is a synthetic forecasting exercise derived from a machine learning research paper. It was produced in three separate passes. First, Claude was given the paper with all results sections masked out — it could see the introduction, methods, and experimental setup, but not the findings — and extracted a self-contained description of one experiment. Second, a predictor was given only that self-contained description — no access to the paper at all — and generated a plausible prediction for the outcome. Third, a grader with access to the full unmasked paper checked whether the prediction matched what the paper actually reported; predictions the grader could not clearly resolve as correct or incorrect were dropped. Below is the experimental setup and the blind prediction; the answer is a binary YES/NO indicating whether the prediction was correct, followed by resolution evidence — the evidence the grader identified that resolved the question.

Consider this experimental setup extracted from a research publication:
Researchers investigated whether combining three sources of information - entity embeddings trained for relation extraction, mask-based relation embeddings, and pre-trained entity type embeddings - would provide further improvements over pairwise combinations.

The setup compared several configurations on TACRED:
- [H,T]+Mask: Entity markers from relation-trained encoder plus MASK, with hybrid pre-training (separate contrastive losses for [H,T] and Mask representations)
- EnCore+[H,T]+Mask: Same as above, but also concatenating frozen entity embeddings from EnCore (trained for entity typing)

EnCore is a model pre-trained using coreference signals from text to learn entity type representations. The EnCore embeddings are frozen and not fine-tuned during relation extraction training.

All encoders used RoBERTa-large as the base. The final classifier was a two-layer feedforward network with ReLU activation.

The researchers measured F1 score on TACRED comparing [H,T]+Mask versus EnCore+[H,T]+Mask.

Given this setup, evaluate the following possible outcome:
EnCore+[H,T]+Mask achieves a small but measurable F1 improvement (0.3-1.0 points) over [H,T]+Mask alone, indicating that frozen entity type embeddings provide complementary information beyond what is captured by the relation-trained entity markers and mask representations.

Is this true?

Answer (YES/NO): NO